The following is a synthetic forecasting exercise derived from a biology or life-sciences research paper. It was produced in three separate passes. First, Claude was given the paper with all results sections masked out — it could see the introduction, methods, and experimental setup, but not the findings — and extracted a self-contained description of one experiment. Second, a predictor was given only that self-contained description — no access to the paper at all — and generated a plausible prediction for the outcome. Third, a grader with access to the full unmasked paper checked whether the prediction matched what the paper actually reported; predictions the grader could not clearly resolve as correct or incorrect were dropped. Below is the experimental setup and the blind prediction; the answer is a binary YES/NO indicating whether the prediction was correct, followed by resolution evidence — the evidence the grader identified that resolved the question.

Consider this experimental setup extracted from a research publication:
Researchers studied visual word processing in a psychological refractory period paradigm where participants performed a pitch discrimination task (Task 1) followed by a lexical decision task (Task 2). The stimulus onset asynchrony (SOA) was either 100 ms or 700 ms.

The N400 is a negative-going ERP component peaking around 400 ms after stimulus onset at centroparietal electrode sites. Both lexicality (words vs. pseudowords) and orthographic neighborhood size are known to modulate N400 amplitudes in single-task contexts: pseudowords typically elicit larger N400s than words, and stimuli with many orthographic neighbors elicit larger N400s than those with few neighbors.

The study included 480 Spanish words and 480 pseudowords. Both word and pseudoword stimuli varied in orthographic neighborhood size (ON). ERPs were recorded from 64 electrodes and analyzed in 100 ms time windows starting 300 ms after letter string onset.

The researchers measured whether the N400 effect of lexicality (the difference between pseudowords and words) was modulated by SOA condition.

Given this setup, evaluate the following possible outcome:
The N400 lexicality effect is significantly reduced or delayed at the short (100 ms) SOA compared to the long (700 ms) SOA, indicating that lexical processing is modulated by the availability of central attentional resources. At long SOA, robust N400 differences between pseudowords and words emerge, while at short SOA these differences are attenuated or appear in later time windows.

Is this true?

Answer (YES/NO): YES